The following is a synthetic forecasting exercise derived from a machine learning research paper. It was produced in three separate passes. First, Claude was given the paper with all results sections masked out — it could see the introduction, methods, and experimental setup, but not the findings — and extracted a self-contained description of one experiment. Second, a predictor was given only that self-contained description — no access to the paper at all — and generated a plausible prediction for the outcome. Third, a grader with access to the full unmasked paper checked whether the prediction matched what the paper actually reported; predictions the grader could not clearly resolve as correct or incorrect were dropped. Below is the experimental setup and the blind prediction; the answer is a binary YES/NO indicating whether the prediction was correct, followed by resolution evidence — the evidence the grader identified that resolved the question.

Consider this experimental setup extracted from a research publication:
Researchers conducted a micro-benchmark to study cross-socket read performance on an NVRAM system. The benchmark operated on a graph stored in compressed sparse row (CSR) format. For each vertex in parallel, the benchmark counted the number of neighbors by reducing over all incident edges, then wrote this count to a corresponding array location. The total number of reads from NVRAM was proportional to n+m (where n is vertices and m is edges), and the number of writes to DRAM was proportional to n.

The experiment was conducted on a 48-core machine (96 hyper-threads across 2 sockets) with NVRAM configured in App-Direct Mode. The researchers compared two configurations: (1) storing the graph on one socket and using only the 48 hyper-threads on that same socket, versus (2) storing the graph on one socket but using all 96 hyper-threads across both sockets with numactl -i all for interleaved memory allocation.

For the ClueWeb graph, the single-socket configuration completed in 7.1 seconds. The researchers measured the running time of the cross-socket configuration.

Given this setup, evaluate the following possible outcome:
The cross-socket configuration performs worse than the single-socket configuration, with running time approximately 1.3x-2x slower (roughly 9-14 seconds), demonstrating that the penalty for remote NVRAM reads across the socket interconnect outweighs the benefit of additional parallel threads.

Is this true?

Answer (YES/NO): NO